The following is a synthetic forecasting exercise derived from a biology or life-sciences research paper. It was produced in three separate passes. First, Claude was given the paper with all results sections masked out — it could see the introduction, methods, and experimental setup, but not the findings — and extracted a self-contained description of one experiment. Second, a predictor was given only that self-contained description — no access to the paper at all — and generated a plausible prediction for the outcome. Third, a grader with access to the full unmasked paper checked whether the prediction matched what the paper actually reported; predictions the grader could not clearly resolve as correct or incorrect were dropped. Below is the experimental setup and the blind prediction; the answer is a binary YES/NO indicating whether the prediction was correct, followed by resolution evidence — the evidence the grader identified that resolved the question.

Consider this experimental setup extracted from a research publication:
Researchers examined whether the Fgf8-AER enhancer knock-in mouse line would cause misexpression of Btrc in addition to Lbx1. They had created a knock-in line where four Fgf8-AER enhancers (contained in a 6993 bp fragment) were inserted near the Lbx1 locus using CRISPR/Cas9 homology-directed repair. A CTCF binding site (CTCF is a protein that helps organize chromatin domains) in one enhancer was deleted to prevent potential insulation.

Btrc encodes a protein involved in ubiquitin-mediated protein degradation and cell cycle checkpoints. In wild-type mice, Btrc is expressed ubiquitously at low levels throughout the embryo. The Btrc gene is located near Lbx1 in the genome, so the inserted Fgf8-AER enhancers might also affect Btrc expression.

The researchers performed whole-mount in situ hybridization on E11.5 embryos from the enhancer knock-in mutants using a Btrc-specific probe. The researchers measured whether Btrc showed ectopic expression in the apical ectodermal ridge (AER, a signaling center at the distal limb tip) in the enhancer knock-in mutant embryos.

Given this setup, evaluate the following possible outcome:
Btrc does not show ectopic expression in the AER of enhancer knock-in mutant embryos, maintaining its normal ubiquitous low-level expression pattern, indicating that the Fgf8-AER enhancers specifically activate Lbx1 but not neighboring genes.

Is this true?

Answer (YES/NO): NO